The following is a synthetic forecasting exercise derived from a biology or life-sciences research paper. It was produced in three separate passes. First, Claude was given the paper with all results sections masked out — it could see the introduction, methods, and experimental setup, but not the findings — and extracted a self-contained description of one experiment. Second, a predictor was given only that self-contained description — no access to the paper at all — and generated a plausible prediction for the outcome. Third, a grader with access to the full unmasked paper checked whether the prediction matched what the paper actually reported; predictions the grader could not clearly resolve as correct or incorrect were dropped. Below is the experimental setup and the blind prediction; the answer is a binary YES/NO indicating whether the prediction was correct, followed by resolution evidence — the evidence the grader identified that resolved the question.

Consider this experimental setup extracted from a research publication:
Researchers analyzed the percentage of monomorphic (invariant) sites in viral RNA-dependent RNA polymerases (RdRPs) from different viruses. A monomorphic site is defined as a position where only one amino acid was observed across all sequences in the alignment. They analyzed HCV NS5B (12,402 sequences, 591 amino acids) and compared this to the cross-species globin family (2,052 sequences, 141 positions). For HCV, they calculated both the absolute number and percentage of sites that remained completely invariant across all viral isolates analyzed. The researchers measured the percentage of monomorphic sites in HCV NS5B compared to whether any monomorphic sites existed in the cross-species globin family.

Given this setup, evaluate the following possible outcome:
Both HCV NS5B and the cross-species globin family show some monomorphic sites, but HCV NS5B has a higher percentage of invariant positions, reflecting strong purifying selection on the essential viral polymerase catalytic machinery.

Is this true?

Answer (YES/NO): NO